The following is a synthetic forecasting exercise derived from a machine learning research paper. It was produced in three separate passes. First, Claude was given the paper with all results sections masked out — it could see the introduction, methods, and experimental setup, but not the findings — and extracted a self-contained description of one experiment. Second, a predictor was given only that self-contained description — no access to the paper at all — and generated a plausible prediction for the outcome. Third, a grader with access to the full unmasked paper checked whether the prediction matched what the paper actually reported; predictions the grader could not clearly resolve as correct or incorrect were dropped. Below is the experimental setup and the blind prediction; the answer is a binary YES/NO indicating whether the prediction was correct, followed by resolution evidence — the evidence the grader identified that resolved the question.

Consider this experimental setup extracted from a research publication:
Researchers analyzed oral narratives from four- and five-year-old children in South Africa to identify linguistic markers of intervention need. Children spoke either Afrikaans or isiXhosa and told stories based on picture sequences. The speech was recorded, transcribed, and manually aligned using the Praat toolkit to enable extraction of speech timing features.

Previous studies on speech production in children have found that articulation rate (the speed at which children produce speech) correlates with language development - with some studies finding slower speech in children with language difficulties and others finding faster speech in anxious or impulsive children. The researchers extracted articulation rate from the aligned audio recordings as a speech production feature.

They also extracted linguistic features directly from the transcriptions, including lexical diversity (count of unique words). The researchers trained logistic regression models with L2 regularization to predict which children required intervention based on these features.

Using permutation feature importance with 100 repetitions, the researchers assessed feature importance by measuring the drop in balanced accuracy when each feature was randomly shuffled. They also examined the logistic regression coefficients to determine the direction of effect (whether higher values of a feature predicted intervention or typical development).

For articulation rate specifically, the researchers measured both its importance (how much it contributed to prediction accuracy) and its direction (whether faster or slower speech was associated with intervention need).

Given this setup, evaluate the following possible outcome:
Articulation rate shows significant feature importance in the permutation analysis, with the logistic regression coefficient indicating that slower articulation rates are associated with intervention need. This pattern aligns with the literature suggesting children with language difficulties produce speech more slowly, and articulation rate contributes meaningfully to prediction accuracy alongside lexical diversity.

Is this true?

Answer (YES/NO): NO